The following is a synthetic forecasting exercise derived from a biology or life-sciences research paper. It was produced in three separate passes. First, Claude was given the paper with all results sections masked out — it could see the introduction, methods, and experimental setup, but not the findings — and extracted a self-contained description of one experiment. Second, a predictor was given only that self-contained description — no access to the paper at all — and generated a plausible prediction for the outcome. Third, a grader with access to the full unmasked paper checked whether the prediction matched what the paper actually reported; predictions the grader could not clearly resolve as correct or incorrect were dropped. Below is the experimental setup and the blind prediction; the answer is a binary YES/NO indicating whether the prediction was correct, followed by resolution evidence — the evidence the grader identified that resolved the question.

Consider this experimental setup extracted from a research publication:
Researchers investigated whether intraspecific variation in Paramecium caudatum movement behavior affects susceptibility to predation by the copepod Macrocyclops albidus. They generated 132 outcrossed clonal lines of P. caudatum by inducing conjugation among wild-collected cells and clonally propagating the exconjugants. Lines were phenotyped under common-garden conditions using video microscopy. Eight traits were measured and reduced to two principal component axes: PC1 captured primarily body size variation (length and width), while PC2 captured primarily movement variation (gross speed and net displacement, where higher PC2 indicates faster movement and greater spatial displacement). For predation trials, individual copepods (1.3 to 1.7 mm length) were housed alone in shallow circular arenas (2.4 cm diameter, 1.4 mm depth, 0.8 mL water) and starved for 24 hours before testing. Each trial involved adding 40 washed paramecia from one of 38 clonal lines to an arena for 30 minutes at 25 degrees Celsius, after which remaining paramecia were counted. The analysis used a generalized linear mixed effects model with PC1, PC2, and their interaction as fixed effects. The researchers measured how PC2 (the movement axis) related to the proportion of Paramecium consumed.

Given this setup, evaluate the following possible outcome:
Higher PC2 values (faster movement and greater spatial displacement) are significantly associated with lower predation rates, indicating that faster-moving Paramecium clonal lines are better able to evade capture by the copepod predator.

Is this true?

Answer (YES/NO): NO